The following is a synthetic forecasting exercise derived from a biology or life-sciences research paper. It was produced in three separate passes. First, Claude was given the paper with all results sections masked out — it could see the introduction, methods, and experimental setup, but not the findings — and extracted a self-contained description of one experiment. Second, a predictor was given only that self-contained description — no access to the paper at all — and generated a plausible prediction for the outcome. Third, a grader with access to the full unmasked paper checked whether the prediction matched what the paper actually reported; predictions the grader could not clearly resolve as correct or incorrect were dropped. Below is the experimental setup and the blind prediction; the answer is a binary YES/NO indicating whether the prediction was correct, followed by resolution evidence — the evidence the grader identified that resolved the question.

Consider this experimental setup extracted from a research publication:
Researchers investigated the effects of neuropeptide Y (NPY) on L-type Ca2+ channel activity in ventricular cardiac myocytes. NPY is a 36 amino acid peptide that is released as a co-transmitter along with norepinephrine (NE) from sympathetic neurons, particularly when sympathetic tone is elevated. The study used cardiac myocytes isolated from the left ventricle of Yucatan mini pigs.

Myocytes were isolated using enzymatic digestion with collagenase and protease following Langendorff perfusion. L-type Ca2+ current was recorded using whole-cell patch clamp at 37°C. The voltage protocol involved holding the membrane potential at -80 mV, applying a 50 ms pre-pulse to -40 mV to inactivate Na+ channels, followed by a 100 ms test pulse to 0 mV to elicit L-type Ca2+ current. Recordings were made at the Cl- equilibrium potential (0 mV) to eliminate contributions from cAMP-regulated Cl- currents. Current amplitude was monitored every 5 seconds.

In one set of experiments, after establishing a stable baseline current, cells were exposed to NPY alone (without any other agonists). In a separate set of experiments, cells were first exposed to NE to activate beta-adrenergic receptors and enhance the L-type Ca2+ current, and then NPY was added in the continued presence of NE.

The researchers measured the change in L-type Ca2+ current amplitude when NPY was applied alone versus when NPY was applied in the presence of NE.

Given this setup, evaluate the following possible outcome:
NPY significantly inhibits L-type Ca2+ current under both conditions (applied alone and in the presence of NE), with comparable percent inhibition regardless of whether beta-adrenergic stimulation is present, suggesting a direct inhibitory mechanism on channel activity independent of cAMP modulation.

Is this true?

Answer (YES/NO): NO